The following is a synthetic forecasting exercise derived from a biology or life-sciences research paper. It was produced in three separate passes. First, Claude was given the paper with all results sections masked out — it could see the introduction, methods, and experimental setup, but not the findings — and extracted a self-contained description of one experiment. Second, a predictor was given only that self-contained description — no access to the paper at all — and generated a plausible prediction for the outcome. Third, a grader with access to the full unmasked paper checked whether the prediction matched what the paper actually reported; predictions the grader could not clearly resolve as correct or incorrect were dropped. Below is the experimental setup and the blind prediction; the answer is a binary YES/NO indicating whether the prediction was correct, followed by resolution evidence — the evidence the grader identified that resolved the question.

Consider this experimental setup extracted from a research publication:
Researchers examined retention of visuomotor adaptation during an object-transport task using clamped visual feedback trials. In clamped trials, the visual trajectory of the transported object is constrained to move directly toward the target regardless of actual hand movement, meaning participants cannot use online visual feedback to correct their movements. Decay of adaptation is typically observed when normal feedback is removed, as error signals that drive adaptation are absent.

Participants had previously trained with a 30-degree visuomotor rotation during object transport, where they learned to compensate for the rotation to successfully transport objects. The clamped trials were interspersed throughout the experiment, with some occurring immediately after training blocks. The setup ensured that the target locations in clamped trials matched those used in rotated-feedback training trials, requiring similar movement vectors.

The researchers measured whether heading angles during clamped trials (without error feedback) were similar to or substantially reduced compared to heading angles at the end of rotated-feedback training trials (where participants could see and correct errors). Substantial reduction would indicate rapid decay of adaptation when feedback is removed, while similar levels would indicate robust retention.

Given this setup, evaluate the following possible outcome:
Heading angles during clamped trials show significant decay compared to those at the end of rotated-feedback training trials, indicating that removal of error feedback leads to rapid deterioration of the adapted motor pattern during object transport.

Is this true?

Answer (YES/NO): NO